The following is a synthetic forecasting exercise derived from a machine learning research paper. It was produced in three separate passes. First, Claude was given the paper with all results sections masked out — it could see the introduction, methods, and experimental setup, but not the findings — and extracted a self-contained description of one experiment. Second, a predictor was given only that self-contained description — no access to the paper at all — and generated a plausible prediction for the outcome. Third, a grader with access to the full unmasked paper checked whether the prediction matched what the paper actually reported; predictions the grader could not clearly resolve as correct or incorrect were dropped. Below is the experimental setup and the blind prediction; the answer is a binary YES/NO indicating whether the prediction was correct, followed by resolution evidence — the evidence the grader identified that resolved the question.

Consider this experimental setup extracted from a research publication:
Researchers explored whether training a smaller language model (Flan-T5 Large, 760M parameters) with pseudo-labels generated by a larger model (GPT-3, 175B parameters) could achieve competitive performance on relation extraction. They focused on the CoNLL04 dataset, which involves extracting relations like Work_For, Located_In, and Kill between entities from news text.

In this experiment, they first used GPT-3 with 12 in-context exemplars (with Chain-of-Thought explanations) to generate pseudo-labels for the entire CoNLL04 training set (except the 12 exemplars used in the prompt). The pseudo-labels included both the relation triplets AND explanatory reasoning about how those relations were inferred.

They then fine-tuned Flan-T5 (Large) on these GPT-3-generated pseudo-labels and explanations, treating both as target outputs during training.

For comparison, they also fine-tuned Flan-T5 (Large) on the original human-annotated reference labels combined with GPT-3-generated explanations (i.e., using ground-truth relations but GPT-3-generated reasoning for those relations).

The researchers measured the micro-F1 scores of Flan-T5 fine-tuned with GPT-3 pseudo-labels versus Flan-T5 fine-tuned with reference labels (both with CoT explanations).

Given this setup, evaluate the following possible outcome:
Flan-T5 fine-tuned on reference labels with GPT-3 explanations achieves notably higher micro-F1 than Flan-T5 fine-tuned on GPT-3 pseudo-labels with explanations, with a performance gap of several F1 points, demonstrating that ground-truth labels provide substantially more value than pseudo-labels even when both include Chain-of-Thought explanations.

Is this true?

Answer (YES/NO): YES